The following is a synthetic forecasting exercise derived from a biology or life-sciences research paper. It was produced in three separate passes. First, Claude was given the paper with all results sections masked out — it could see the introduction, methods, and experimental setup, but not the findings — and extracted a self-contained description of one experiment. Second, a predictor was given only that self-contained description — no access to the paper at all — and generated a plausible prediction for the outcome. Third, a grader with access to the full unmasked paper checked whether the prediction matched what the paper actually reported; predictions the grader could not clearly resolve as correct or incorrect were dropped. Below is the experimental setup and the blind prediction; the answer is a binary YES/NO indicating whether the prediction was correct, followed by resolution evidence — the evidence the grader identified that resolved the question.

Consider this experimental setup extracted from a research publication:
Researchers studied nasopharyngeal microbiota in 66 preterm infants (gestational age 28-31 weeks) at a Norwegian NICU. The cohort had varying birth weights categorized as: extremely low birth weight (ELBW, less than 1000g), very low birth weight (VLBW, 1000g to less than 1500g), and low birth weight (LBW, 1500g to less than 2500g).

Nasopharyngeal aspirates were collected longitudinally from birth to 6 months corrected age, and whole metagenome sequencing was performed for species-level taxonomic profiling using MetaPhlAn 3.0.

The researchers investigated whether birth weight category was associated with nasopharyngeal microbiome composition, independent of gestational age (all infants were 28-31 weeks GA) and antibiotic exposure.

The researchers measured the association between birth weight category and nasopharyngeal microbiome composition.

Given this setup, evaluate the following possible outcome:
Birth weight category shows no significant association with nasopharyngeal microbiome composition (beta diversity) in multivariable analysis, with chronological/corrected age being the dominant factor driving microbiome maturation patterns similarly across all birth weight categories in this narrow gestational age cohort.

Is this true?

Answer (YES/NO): YES